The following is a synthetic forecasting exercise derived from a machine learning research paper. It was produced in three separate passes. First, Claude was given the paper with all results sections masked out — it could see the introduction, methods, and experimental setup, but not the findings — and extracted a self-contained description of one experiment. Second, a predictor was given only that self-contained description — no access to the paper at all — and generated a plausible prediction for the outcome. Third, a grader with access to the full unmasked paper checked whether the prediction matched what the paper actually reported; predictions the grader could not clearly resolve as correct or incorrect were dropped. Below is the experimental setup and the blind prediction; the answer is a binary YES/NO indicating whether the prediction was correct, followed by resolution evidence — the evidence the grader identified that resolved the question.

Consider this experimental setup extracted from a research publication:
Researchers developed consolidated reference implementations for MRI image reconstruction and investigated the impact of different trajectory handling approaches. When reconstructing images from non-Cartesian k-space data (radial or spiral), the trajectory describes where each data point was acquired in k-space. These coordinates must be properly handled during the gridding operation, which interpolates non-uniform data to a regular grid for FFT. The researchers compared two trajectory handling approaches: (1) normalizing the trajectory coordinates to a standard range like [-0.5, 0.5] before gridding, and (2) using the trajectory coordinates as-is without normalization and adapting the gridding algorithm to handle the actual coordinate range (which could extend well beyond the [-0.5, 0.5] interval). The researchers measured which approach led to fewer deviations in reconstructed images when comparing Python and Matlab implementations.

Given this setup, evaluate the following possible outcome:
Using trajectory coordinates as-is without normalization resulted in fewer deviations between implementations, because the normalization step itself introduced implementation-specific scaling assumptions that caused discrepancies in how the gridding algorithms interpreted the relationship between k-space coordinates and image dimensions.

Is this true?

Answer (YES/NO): YES